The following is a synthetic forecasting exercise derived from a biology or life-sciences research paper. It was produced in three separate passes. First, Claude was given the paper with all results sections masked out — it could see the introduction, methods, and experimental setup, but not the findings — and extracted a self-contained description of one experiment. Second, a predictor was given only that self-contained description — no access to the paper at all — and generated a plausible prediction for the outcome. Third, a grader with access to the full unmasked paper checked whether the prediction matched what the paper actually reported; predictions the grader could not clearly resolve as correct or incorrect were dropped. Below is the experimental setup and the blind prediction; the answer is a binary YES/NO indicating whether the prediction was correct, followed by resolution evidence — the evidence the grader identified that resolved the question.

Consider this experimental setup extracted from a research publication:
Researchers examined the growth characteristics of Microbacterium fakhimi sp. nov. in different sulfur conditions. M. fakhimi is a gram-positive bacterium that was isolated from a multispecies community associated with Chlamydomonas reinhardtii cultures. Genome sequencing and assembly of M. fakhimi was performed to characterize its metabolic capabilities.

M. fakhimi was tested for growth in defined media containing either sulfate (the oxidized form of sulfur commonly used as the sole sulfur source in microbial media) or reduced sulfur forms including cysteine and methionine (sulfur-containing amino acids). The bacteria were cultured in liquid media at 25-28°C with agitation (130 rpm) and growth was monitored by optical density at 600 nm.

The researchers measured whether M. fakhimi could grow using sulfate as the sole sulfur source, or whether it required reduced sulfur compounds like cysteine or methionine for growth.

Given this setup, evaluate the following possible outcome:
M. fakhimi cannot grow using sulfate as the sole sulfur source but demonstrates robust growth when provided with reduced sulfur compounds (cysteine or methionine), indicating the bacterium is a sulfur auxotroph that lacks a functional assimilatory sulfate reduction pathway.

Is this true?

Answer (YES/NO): YES